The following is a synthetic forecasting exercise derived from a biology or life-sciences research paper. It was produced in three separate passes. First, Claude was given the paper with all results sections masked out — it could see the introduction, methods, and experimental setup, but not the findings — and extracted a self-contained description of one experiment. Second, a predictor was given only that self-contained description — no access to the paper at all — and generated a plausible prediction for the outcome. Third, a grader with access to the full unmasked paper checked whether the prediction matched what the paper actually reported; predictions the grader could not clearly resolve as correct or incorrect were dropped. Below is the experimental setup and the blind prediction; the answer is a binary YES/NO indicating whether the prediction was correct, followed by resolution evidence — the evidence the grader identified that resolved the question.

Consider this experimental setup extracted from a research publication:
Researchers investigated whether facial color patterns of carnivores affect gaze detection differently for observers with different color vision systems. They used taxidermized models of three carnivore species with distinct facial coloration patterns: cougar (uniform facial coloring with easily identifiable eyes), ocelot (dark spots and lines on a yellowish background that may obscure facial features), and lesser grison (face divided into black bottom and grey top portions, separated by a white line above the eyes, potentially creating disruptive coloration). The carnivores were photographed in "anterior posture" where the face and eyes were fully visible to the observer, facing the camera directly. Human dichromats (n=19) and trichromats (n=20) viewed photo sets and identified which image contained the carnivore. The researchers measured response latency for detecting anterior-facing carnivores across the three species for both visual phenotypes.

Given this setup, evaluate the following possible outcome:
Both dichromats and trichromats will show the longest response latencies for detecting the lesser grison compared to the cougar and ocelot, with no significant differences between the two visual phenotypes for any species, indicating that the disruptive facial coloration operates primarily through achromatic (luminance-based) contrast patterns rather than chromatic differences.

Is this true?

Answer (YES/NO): NO